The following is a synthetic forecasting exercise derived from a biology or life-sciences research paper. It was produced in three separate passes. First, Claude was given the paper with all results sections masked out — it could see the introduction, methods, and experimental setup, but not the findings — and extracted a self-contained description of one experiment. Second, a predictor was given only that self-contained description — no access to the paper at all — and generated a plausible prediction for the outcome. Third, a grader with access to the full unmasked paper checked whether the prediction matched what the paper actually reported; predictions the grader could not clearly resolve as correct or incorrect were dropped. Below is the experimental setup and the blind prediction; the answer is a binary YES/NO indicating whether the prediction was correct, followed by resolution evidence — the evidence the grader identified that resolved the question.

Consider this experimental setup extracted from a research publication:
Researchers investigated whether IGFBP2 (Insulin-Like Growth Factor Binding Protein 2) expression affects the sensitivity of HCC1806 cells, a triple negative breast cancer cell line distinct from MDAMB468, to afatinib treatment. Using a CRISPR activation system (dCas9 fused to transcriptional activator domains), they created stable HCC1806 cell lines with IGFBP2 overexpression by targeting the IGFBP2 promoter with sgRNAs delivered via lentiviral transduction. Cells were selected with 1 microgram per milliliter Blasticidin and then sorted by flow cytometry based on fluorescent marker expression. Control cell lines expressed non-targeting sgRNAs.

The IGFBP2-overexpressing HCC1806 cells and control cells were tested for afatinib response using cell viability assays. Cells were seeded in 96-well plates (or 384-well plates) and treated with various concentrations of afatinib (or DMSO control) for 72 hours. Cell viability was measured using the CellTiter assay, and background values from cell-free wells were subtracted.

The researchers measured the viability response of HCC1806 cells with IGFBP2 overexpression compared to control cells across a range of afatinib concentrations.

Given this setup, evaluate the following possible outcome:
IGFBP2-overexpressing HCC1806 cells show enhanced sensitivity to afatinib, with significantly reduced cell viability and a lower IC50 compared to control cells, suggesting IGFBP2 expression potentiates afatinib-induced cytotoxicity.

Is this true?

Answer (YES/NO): NO